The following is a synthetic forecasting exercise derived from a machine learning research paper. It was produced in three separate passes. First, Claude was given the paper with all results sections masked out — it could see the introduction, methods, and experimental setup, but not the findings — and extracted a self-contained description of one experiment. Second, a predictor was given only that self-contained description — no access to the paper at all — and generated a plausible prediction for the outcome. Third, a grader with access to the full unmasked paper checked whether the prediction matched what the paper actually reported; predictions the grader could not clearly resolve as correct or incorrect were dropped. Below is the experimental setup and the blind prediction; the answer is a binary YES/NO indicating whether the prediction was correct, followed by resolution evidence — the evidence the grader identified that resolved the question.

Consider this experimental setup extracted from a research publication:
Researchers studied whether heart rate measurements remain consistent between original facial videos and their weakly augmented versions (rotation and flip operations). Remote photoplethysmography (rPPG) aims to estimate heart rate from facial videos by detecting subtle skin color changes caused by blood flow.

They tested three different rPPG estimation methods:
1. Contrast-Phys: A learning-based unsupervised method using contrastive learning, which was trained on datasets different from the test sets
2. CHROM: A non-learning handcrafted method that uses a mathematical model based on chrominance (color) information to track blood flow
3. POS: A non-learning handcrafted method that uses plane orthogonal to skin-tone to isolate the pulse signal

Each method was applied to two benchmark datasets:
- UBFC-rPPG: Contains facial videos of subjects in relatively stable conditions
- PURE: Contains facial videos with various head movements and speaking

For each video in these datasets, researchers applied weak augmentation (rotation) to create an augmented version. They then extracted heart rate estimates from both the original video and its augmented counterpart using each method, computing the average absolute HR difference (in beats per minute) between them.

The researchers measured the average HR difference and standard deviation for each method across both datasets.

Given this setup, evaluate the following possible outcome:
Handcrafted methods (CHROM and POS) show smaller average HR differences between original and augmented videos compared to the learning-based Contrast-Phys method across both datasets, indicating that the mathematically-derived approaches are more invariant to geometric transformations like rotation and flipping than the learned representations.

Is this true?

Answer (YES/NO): YES